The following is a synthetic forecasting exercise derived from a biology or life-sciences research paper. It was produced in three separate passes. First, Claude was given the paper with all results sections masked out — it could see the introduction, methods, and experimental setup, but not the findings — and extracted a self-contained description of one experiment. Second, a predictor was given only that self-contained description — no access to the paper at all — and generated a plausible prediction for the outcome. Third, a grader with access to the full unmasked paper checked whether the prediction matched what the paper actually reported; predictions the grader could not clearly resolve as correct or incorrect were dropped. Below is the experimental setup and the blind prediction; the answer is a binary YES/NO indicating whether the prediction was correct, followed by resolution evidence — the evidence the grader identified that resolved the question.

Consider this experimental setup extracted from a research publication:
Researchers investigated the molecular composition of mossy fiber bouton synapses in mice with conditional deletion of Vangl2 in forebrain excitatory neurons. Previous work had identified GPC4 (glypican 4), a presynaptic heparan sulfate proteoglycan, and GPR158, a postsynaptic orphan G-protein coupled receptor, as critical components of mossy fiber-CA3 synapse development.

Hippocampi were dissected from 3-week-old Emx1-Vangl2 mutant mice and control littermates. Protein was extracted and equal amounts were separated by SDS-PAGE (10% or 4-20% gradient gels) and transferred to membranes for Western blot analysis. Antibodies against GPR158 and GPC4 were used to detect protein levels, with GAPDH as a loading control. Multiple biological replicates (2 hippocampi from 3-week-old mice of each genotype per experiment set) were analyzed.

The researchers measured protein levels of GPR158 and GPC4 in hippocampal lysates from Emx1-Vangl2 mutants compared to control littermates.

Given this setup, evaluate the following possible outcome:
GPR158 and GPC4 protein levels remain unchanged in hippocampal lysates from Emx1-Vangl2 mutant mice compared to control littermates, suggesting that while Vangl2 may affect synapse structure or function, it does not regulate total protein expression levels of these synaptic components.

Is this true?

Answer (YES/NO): NO